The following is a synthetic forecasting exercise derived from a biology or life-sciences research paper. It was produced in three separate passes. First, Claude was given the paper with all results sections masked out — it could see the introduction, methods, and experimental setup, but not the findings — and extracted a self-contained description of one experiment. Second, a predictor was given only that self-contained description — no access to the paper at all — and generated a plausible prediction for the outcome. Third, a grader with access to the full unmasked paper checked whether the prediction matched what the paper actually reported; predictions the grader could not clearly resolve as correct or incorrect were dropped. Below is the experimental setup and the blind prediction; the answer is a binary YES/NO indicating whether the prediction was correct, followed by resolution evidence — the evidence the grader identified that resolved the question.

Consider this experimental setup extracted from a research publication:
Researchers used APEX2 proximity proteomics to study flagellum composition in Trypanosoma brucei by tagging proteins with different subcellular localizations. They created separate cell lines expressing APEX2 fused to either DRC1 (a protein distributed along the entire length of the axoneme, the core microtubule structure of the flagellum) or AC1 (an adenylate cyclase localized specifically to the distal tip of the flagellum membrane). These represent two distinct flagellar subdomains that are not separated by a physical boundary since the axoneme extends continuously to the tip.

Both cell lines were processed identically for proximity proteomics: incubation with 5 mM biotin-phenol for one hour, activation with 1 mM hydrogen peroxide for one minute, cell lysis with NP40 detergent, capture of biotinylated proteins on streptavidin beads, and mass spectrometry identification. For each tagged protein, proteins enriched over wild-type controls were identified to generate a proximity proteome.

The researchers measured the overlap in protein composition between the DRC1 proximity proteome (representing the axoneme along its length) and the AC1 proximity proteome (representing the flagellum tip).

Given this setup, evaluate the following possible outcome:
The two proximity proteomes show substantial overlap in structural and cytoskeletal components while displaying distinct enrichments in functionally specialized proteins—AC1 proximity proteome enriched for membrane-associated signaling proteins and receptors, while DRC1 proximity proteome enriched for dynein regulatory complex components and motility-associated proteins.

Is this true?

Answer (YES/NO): NO